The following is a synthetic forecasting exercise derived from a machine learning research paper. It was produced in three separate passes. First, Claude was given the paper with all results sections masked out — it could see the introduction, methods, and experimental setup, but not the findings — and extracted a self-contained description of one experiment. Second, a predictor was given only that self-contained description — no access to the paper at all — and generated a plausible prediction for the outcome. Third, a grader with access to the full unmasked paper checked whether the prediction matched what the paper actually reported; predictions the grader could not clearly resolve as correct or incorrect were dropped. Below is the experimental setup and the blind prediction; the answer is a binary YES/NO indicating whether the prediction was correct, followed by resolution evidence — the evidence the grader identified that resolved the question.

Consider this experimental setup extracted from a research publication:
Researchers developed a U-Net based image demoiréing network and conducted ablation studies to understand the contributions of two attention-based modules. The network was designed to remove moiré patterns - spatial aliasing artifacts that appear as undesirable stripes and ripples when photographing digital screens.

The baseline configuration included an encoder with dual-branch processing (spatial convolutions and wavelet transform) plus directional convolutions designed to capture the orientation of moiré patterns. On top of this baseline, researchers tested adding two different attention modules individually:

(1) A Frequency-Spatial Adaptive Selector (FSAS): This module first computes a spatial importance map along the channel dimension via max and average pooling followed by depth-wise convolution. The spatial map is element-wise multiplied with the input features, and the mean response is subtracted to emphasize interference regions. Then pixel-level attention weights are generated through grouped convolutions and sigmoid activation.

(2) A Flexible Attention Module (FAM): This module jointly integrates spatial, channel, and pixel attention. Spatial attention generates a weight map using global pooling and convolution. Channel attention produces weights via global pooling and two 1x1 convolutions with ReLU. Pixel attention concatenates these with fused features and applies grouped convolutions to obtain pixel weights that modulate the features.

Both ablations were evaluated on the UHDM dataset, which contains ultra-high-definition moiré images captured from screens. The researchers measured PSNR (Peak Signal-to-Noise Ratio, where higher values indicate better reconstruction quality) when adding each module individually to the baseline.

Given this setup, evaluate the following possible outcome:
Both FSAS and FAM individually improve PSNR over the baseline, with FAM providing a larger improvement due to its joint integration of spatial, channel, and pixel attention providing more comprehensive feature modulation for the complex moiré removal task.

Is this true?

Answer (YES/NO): YES